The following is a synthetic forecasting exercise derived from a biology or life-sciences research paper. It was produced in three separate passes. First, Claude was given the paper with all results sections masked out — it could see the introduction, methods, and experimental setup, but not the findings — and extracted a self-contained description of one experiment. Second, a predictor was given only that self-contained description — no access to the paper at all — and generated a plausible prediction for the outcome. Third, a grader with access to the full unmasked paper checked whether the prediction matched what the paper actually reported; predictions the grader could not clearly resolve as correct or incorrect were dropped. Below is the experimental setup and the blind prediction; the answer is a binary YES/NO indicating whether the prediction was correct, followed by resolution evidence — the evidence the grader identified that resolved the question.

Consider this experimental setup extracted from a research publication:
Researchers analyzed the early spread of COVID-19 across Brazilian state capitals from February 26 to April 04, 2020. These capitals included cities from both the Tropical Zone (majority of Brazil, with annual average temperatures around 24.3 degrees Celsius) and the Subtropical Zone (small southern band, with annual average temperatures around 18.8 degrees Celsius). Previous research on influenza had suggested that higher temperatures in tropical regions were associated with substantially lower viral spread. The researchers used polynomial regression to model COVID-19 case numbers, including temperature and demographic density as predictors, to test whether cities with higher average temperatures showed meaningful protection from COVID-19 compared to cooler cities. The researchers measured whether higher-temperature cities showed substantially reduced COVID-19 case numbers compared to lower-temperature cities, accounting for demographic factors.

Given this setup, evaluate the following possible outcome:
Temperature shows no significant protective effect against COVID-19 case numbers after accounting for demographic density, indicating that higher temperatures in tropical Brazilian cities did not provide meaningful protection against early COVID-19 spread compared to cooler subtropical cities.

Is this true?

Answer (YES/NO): NO